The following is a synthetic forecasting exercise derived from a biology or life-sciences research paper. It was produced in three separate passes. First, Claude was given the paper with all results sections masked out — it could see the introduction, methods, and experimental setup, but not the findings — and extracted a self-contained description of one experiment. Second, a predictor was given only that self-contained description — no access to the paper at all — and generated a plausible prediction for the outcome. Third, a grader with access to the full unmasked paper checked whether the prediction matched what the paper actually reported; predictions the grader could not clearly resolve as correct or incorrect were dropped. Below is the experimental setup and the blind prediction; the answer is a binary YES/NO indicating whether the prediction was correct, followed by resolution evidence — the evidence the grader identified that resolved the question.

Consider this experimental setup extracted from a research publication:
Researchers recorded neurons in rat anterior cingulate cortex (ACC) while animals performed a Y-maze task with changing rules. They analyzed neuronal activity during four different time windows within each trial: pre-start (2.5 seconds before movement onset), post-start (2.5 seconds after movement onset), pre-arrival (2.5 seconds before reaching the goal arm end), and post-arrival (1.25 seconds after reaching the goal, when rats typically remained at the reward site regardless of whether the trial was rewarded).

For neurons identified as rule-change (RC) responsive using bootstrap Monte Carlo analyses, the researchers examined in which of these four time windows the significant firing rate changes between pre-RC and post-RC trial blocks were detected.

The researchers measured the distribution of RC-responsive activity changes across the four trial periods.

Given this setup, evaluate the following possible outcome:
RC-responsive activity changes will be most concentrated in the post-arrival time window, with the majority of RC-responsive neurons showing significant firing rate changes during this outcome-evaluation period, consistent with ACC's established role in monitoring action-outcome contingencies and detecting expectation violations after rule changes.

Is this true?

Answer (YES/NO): NO